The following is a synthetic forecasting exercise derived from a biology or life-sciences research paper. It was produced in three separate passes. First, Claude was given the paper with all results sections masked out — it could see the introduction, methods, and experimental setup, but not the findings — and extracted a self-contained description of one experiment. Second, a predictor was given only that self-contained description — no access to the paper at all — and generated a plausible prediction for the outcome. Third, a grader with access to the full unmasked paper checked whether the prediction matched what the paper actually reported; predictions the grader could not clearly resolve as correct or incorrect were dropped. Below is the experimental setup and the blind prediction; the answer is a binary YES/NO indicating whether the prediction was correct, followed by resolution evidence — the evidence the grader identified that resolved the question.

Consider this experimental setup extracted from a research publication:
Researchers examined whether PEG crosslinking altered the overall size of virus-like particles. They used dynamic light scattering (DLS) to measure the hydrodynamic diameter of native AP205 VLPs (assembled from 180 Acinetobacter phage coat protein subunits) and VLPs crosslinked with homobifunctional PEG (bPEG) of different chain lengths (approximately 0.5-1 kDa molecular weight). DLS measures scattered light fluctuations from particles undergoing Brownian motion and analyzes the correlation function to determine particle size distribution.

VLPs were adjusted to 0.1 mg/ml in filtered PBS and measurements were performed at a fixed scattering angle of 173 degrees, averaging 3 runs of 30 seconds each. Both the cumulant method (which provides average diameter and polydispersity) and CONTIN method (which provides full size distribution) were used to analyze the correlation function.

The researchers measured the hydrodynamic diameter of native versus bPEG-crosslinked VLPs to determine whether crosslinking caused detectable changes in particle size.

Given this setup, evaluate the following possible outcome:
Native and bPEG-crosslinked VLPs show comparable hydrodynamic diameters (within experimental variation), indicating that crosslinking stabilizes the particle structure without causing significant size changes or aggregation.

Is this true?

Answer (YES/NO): YES